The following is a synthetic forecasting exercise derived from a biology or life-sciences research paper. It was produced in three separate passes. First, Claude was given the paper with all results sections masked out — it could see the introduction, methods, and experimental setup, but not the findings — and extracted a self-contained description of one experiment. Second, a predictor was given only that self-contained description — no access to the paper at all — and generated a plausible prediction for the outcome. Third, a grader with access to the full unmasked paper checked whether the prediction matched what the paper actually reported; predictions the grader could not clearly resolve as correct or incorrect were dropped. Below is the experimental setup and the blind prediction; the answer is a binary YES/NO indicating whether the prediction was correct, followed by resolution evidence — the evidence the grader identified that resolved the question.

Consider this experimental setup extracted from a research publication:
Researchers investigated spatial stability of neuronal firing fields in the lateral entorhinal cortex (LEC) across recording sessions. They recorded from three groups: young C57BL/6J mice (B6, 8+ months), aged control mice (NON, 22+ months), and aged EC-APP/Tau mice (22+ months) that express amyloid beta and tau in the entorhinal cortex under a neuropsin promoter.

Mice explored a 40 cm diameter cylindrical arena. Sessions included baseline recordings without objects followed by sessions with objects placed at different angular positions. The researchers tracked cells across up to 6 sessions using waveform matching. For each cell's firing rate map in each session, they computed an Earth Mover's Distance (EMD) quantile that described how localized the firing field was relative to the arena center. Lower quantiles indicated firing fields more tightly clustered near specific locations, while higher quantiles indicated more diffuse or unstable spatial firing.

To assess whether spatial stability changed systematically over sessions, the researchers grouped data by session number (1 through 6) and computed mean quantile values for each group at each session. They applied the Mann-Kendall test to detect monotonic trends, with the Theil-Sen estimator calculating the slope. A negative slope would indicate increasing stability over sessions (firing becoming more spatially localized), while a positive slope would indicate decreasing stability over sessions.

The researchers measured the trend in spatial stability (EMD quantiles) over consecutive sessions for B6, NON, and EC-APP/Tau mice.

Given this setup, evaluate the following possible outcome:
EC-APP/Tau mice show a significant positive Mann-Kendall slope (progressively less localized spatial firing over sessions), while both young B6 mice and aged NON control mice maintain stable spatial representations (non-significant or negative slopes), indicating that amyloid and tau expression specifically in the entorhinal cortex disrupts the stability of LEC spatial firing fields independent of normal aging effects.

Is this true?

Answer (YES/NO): NO